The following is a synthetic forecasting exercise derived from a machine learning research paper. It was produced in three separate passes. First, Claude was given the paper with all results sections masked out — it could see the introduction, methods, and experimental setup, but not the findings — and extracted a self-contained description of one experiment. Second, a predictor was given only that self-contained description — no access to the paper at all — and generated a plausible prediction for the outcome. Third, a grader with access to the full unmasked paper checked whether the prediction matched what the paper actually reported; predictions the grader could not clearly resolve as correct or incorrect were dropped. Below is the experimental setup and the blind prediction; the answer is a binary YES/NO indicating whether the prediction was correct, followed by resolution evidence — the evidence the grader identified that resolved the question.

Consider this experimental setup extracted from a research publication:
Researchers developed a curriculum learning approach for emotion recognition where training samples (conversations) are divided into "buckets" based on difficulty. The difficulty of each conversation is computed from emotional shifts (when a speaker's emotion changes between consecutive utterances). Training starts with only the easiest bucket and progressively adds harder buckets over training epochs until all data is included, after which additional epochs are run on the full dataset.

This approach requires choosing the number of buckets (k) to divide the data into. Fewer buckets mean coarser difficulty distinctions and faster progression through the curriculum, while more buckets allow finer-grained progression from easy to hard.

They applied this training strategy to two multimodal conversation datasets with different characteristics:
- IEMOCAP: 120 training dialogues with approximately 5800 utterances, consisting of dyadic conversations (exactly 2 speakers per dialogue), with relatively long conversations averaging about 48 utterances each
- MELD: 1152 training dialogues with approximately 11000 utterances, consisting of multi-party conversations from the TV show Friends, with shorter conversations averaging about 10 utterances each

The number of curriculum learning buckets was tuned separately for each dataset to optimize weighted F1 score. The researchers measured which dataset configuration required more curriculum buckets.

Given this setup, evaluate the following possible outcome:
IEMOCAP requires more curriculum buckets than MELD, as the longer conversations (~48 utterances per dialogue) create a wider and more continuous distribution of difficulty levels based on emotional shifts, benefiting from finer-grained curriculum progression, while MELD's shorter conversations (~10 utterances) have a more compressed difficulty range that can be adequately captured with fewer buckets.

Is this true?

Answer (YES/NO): NO